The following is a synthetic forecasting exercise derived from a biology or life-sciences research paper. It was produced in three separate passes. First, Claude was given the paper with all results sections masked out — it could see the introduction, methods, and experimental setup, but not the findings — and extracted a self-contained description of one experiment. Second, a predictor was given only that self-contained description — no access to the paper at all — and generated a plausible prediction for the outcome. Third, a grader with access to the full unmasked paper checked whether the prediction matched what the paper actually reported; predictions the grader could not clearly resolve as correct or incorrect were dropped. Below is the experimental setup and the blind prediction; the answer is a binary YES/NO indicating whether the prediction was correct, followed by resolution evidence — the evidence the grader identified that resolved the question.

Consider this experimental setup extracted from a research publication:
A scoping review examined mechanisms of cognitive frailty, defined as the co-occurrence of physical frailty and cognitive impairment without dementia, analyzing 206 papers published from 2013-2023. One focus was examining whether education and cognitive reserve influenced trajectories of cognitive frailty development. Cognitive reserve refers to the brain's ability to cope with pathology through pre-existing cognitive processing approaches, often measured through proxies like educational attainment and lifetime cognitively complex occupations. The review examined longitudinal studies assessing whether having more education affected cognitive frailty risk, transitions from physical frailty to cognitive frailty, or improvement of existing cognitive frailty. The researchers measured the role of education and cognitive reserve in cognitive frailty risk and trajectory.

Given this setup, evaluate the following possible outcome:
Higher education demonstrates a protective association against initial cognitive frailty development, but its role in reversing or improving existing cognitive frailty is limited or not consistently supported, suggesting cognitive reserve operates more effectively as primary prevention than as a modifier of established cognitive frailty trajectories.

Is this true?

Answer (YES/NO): NO